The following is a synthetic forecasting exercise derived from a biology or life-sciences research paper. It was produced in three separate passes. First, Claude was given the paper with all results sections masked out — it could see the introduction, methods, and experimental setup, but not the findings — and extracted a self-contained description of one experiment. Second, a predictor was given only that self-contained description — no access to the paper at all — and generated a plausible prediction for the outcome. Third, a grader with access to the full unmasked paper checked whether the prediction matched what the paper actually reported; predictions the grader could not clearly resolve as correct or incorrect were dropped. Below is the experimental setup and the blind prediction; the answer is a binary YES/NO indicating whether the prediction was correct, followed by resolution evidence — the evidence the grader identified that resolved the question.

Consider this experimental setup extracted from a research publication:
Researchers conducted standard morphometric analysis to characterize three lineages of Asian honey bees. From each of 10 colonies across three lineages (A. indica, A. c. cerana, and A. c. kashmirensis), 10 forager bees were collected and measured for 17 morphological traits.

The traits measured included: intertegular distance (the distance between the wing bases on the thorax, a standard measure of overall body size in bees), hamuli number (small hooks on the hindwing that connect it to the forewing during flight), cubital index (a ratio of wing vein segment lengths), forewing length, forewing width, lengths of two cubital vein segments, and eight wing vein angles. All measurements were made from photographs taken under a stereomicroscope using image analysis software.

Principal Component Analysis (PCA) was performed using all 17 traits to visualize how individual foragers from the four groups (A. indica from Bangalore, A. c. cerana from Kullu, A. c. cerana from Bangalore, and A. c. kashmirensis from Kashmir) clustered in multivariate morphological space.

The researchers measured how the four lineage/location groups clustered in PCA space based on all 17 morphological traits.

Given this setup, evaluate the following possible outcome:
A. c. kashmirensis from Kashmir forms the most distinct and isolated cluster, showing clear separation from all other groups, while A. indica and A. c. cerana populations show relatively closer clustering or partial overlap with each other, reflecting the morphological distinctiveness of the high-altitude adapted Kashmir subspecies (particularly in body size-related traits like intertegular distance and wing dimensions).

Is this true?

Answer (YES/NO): NO